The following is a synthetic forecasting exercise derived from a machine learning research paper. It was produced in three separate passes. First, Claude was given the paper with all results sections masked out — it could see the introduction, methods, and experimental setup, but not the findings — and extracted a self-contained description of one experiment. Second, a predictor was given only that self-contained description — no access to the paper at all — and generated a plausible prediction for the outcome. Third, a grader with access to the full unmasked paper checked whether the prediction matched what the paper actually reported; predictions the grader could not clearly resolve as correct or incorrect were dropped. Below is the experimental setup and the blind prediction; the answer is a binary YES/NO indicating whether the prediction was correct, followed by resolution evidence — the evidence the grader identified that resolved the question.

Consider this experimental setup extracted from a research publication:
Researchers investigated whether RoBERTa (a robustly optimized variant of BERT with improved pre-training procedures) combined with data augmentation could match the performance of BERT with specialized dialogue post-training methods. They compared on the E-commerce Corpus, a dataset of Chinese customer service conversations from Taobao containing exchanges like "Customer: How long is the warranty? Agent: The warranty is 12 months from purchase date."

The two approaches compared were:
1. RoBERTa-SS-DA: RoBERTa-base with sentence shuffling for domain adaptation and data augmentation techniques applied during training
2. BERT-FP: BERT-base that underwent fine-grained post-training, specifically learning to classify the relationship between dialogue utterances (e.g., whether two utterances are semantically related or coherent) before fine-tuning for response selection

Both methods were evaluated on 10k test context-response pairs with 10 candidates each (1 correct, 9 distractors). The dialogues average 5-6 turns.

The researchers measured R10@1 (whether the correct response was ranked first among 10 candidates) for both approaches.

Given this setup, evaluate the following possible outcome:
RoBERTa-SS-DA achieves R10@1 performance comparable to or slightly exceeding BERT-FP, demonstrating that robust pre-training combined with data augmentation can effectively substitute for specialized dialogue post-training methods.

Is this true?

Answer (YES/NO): NO